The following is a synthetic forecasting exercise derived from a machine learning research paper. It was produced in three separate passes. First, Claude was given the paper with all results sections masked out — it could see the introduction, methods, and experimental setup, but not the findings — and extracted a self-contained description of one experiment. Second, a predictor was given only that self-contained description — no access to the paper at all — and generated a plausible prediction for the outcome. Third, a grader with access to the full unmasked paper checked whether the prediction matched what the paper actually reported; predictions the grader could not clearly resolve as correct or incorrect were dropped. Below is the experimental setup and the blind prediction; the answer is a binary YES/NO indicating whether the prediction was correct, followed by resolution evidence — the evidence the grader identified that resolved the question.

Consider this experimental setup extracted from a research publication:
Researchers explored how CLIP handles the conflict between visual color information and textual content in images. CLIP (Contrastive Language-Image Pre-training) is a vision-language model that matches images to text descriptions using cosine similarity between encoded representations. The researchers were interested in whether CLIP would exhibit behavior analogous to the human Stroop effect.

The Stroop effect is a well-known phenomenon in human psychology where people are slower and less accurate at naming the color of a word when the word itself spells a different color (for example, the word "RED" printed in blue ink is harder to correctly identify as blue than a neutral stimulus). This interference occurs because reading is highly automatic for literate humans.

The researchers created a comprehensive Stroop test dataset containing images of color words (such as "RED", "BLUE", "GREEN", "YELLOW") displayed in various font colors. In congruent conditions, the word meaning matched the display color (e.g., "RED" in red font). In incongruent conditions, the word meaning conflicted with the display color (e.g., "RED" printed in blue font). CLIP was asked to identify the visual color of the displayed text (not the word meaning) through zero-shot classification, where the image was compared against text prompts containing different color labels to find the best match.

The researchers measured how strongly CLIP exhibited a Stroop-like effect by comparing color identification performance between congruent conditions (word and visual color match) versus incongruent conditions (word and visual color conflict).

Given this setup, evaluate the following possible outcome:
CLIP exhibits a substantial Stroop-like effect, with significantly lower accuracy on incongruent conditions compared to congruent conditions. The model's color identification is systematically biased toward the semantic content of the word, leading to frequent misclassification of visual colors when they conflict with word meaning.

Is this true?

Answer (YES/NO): YES